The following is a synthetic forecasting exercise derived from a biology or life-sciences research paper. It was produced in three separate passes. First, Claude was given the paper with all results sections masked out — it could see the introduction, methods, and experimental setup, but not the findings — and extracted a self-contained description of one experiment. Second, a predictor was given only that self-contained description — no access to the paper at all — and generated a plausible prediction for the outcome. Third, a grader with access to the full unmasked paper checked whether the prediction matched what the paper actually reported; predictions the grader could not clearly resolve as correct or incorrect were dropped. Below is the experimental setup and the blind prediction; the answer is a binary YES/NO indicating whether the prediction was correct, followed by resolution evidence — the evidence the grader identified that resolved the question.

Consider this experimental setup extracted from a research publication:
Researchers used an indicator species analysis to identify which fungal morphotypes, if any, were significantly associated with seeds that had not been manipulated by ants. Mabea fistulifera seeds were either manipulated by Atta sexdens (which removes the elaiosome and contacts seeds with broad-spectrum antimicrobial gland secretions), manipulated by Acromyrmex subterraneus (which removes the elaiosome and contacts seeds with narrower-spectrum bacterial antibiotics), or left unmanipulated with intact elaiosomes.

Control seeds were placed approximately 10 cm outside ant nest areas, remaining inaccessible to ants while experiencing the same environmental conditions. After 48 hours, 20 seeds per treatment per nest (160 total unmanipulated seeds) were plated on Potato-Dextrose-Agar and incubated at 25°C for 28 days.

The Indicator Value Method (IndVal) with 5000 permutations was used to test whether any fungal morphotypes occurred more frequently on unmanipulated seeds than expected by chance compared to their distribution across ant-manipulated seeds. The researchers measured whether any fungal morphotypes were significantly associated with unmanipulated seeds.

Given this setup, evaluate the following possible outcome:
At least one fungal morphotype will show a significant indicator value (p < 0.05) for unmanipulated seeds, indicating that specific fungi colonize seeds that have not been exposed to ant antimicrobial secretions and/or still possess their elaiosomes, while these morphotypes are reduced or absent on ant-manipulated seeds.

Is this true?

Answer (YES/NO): YES